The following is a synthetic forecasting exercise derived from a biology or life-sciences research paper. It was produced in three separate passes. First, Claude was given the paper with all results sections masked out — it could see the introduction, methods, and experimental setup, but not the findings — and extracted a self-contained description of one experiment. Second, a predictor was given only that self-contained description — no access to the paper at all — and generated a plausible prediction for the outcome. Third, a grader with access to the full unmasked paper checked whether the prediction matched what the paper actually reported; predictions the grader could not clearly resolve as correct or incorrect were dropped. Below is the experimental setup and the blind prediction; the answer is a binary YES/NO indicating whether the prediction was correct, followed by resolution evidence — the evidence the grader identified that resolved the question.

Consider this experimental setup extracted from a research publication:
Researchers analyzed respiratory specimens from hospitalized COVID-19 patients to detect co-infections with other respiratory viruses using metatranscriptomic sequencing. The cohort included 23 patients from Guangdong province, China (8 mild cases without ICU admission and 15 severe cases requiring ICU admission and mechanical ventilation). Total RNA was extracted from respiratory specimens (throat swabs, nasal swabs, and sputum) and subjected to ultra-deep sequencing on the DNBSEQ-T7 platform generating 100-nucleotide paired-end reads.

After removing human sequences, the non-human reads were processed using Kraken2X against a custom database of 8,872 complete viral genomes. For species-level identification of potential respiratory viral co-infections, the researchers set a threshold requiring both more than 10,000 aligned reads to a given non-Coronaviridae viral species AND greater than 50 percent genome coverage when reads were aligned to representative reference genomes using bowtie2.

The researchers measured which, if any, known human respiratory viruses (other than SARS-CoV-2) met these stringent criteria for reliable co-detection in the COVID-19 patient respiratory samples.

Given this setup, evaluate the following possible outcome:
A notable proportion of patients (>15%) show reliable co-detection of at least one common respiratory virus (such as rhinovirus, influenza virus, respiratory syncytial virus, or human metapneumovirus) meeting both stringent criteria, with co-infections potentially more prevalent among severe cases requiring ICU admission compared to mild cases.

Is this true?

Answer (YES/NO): YES